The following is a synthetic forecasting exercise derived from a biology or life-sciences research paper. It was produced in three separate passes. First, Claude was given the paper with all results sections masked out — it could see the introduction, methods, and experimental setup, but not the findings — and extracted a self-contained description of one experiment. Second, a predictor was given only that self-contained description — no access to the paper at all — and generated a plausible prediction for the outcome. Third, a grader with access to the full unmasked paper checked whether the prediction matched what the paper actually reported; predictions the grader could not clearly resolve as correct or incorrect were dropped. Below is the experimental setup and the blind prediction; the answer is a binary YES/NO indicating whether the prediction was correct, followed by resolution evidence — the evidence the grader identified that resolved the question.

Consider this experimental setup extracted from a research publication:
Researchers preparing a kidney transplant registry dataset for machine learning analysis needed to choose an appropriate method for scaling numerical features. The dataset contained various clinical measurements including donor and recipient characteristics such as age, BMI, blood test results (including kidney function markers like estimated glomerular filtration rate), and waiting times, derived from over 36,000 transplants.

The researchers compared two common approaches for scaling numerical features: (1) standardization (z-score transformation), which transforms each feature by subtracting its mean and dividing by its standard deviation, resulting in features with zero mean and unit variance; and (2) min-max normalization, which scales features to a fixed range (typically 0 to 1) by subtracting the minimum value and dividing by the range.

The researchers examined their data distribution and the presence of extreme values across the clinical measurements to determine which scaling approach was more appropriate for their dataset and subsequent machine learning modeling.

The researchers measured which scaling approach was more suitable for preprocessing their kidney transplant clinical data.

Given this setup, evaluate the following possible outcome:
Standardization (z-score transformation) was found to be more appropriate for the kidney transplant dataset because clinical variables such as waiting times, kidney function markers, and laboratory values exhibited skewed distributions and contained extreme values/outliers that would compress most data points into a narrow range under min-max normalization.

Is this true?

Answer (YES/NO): YES